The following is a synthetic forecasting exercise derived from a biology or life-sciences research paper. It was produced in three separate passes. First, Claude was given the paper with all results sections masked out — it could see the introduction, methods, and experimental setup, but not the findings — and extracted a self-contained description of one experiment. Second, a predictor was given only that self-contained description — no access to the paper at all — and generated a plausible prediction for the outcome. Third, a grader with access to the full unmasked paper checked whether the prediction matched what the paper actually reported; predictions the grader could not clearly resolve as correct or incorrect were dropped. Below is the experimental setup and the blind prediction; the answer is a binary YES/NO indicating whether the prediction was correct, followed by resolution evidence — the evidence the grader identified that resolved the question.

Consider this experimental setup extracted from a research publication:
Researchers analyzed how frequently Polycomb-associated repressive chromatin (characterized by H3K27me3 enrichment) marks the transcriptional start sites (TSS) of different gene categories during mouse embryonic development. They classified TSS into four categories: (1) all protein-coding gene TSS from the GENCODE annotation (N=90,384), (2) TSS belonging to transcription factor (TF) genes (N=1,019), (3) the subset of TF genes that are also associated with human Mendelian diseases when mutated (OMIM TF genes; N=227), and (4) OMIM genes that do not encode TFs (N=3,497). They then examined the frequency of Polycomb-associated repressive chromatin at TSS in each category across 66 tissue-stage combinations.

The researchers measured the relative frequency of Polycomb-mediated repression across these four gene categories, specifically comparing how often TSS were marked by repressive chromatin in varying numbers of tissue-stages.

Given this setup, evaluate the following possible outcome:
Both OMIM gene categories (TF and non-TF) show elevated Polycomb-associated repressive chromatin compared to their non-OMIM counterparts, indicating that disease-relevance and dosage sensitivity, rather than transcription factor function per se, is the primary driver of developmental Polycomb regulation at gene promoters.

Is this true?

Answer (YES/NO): NO